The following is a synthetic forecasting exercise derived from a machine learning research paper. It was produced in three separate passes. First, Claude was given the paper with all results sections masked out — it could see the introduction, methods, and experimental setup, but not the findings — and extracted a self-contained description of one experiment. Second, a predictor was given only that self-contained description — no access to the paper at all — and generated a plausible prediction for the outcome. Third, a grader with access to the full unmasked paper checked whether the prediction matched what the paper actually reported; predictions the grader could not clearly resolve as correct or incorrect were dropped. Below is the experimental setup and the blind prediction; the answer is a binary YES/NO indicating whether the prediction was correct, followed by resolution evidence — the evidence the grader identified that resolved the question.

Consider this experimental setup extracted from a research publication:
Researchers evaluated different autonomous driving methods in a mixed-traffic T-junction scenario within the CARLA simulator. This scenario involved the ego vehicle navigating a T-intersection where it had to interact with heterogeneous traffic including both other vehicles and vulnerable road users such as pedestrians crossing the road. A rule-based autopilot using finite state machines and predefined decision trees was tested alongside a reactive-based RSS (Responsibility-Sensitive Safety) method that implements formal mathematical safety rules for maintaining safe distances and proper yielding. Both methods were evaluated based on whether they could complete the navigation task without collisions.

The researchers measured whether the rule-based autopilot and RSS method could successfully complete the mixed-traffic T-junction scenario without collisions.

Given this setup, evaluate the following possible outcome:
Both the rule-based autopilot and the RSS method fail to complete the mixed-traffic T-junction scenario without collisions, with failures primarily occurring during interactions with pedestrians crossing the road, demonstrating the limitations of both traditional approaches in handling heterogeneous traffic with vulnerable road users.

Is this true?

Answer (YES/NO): NO